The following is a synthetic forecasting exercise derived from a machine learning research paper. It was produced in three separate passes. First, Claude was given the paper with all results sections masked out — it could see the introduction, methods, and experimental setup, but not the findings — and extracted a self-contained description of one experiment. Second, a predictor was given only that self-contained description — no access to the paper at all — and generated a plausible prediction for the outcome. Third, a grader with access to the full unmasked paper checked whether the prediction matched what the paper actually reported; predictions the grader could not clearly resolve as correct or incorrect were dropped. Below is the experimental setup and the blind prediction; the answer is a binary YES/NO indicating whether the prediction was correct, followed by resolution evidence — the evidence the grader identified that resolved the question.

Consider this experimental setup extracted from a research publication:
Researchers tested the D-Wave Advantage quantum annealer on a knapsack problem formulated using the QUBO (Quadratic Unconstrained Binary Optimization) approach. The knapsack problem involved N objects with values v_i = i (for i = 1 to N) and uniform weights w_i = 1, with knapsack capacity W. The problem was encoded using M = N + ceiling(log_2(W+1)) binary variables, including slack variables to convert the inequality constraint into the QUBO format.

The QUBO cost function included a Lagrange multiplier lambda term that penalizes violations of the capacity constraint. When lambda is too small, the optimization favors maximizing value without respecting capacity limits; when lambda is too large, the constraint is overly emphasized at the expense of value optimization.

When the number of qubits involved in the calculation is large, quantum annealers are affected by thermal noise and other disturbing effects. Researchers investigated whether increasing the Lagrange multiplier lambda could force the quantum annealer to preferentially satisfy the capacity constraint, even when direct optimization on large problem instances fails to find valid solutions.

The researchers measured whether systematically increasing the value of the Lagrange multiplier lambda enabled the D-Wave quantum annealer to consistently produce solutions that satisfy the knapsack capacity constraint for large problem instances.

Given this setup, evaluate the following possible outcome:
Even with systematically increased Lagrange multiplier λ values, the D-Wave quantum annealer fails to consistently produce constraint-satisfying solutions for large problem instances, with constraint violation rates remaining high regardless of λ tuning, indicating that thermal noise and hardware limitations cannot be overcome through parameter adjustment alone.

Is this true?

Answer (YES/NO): YES